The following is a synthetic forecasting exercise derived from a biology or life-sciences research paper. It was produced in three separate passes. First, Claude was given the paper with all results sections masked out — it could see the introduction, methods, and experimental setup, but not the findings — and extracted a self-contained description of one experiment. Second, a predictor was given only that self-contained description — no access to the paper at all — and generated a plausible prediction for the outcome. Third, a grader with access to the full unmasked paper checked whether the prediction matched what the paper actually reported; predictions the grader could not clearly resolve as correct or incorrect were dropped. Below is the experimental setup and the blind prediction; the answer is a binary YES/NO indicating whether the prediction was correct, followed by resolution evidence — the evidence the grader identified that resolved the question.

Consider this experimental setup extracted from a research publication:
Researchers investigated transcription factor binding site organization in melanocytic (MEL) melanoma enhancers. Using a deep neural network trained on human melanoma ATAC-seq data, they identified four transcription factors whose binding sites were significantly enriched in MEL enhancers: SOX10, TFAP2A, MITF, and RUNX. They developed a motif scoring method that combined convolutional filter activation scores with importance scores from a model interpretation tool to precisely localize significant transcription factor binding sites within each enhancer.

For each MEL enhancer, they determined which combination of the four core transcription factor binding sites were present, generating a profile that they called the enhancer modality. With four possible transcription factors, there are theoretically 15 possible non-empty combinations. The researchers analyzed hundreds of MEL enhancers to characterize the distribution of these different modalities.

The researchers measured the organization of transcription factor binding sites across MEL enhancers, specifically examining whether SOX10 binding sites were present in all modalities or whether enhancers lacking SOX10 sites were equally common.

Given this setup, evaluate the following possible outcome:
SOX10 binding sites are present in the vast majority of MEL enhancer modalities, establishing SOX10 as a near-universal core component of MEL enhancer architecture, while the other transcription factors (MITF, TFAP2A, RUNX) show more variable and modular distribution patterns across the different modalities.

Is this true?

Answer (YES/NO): YES